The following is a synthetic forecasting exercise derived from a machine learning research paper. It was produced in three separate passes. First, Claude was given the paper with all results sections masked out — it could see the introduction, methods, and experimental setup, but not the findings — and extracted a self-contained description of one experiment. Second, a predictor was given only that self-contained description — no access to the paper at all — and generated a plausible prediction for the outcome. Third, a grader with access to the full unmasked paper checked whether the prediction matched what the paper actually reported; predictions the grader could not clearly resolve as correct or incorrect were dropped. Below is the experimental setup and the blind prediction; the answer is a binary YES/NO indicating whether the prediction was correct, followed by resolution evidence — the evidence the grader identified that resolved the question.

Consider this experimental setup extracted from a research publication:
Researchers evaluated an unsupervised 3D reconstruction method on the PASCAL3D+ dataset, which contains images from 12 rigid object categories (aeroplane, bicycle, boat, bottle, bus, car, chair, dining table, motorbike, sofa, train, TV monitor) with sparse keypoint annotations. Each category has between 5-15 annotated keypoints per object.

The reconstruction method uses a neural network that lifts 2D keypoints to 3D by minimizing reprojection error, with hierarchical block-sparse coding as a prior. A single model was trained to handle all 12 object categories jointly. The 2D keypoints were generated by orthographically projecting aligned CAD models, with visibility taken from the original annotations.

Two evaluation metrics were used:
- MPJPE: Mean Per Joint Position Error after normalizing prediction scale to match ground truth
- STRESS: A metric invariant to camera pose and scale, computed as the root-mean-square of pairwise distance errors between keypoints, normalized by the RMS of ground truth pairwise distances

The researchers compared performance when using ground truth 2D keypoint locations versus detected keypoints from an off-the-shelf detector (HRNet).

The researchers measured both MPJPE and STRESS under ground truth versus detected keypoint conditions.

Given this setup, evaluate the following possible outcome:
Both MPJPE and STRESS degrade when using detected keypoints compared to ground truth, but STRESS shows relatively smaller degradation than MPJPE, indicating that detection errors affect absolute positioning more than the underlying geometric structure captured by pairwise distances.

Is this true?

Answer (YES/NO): YES